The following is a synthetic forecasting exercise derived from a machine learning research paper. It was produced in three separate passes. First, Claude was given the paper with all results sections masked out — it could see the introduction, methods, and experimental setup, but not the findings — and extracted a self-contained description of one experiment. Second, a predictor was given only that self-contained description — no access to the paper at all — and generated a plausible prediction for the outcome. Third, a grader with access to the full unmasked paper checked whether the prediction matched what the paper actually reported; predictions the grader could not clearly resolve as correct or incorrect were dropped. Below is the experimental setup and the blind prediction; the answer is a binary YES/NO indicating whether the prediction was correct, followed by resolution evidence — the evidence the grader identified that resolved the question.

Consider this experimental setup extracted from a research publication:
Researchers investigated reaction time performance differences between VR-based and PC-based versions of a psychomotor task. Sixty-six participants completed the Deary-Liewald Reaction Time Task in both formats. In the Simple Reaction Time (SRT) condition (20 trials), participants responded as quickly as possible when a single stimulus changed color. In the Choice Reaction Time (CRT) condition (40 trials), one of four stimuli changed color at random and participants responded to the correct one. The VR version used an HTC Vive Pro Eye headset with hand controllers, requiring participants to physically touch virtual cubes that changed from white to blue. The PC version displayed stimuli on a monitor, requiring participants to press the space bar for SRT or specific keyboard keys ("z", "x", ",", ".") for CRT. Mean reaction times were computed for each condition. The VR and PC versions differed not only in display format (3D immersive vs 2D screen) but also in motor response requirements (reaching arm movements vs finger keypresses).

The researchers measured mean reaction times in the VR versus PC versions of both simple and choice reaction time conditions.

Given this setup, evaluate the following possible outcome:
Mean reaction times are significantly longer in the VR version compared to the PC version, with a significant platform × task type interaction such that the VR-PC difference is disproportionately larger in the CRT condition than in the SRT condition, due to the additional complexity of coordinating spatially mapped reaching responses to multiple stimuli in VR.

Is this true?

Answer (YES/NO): NO